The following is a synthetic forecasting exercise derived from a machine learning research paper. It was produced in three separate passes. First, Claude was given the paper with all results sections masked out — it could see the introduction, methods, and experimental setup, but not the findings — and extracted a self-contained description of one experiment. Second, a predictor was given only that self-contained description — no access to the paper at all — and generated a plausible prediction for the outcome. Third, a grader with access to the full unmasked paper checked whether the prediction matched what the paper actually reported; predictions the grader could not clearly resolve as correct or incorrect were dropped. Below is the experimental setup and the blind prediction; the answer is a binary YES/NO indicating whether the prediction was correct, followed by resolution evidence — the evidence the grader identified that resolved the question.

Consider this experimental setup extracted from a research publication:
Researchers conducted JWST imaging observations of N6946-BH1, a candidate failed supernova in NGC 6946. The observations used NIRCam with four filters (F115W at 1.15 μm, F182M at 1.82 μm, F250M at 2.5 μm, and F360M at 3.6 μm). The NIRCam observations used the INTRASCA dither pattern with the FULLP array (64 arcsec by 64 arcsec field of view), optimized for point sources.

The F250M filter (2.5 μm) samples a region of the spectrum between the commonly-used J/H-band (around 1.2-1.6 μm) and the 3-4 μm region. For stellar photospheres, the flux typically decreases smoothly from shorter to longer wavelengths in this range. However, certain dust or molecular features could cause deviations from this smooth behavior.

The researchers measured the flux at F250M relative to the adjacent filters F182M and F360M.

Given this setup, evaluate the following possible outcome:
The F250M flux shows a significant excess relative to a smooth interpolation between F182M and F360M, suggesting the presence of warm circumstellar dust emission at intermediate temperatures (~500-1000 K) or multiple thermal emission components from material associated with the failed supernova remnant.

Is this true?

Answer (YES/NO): NO